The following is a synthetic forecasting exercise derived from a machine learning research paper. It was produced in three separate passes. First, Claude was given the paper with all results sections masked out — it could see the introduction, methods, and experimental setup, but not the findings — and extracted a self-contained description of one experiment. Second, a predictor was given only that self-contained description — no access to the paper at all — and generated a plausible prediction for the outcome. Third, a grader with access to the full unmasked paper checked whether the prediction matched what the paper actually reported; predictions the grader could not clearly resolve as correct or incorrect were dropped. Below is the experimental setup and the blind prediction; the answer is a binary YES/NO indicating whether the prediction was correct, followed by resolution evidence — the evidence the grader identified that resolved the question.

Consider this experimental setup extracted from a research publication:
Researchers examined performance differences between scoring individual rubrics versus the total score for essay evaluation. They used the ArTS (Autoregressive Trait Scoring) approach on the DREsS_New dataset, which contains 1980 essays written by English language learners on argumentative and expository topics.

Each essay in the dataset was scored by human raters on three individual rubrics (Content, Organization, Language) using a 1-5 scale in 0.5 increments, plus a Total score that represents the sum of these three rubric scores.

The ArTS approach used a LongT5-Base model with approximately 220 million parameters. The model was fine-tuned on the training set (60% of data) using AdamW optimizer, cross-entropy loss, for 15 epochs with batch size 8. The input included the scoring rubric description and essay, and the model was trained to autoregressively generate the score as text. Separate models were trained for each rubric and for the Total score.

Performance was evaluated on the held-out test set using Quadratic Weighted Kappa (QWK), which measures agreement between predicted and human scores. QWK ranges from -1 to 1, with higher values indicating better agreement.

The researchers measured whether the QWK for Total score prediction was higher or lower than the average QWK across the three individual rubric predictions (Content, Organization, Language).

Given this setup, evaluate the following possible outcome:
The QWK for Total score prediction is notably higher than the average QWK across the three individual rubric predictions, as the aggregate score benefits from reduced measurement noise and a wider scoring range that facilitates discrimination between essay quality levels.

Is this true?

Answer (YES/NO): NO